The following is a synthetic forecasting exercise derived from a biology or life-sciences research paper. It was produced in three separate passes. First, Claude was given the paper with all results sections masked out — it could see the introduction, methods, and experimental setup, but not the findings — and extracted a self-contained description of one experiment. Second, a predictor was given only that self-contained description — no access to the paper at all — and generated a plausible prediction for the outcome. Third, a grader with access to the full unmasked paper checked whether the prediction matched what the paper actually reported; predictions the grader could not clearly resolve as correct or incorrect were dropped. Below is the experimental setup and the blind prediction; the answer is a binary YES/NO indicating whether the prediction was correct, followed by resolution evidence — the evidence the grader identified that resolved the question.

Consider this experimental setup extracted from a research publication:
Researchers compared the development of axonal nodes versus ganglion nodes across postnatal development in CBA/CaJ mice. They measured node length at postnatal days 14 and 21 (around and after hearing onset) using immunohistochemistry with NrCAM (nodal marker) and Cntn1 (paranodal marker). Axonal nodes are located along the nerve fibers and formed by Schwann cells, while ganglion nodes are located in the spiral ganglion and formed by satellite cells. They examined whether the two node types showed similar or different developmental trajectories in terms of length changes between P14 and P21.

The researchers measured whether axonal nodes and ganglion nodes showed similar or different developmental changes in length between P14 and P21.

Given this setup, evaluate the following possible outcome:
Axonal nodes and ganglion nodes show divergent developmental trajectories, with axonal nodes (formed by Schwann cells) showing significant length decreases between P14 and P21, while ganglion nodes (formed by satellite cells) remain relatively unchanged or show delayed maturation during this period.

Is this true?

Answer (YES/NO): NO